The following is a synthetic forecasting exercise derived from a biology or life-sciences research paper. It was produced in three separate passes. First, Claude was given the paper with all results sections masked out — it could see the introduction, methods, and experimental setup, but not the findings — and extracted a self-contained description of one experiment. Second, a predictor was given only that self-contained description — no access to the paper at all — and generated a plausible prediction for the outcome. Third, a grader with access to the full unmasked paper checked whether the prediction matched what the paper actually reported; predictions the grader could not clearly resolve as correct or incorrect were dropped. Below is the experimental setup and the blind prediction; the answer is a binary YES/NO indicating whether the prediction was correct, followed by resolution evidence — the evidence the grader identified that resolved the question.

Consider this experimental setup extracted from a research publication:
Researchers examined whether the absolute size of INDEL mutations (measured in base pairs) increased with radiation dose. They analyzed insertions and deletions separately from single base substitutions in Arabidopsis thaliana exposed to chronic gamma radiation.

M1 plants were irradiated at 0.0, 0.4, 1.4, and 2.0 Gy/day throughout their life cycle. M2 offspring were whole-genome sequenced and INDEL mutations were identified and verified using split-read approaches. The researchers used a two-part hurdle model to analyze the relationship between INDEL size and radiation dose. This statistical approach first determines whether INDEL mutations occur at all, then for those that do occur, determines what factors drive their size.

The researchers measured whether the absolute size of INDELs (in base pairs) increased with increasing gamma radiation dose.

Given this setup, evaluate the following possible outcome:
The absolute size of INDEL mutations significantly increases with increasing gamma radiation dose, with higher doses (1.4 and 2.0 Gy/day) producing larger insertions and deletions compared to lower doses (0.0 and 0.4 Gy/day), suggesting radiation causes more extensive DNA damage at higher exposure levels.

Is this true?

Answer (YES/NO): YES